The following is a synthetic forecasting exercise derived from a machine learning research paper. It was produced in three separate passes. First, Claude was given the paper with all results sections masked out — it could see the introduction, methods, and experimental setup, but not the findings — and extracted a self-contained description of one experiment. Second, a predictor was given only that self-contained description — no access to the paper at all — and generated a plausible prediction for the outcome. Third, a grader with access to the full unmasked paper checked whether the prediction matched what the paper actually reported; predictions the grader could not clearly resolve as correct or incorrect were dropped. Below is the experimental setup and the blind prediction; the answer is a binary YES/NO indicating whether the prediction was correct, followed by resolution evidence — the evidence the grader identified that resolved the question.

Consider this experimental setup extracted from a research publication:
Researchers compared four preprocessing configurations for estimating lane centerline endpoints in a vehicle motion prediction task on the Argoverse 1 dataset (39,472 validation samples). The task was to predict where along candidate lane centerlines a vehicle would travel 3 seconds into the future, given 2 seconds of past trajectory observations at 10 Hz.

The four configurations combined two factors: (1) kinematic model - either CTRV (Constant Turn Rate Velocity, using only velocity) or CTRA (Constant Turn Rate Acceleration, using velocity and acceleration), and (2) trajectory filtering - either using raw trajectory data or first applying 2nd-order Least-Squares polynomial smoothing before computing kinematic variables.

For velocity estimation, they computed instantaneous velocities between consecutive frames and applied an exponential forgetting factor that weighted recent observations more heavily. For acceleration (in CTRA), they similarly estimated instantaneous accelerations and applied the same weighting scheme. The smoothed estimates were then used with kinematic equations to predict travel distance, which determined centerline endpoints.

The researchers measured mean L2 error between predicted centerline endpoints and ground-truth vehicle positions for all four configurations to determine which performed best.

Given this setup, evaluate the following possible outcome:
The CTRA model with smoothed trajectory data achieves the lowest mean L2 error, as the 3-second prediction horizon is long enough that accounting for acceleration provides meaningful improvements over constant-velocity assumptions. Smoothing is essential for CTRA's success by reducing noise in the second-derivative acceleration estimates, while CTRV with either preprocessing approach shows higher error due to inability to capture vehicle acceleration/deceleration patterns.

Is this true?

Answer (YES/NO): YES